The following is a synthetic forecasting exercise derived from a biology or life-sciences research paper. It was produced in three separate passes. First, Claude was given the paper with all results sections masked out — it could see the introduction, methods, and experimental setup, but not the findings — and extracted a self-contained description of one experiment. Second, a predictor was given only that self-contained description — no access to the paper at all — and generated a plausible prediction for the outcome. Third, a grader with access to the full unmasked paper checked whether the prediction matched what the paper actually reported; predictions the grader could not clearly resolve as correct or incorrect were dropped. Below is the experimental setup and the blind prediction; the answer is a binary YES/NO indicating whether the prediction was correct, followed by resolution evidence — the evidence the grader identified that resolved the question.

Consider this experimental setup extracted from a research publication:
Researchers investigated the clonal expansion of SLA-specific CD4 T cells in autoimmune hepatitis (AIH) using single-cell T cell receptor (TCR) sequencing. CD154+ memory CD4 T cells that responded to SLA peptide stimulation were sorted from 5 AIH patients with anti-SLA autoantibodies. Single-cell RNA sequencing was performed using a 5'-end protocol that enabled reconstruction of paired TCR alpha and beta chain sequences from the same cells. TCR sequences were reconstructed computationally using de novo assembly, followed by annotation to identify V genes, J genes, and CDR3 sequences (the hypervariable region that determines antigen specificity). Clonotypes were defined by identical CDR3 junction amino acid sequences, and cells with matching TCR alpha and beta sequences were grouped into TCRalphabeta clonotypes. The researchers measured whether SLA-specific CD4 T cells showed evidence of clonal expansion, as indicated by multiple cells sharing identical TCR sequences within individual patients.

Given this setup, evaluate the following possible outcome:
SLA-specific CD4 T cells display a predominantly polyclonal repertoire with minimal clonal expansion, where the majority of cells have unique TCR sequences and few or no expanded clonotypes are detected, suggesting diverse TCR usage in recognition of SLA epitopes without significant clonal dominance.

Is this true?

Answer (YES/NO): NO